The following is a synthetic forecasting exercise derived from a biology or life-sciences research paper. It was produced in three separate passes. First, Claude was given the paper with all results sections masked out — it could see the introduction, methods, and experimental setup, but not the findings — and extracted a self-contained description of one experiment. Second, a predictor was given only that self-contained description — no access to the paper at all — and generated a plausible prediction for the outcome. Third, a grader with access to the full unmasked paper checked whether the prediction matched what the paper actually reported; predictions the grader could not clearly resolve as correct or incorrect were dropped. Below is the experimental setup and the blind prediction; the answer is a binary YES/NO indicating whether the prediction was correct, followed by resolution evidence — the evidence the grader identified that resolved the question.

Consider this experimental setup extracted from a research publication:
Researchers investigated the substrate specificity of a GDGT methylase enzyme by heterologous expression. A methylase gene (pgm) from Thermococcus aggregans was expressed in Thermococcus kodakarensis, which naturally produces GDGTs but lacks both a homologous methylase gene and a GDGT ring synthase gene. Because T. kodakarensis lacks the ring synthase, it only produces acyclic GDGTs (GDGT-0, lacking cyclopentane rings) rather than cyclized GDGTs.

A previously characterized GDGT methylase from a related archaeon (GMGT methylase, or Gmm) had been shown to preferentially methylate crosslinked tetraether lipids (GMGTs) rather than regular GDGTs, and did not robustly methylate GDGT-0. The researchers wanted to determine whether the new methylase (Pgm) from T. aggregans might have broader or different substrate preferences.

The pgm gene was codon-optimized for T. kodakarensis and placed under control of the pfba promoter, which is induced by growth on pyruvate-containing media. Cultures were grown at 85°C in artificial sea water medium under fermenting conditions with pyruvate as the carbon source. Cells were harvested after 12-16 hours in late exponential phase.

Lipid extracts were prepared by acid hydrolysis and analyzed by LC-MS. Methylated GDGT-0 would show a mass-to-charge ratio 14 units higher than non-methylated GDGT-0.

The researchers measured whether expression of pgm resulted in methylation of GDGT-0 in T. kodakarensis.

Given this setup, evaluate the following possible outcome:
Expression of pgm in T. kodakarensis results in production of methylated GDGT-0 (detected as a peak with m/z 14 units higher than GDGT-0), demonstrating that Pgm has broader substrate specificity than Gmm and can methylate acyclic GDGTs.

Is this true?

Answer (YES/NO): YES